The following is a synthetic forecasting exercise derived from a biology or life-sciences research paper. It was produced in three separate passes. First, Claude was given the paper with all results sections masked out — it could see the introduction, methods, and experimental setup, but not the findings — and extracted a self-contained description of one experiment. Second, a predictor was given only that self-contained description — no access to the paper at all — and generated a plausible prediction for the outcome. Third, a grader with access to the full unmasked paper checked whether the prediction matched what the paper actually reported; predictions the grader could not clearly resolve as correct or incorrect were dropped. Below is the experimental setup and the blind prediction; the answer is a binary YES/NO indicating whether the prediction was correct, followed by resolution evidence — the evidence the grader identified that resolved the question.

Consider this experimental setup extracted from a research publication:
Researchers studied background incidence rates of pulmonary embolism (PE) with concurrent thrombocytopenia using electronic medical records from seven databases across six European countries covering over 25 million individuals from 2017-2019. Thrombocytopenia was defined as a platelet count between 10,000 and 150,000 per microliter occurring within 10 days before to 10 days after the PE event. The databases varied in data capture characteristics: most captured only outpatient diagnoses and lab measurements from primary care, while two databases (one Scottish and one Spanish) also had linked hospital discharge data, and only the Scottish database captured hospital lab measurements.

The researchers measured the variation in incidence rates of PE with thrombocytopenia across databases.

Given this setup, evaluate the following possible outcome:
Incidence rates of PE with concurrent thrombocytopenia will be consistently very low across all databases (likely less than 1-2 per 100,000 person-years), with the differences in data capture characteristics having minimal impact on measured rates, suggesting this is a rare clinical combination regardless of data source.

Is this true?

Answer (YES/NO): NO